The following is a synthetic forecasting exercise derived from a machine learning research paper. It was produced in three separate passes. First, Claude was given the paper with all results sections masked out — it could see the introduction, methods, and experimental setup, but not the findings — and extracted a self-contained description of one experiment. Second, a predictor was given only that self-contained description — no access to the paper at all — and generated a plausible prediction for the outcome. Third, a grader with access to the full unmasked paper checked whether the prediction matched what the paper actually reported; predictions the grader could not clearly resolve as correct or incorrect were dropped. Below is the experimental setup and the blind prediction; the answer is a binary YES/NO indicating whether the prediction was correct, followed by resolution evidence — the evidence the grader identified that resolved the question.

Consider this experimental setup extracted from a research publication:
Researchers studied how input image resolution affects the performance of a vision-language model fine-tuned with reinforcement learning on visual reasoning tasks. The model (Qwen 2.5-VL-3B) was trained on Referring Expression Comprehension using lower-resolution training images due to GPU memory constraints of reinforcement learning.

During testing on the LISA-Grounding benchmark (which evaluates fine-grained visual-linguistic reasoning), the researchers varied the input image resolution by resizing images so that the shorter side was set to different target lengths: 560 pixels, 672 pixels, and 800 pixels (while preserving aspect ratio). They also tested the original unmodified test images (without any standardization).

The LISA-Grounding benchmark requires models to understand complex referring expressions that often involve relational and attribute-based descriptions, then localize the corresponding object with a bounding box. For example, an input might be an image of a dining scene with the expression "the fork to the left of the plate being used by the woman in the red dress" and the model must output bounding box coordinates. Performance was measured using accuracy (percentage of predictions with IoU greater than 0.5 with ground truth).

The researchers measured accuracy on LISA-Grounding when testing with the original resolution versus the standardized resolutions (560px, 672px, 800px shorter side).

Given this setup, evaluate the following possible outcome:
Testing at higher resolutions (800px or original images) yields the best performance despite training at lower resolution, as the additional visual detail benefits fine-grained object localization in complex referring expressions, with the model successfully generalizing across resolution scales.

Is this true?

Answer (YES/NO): NO